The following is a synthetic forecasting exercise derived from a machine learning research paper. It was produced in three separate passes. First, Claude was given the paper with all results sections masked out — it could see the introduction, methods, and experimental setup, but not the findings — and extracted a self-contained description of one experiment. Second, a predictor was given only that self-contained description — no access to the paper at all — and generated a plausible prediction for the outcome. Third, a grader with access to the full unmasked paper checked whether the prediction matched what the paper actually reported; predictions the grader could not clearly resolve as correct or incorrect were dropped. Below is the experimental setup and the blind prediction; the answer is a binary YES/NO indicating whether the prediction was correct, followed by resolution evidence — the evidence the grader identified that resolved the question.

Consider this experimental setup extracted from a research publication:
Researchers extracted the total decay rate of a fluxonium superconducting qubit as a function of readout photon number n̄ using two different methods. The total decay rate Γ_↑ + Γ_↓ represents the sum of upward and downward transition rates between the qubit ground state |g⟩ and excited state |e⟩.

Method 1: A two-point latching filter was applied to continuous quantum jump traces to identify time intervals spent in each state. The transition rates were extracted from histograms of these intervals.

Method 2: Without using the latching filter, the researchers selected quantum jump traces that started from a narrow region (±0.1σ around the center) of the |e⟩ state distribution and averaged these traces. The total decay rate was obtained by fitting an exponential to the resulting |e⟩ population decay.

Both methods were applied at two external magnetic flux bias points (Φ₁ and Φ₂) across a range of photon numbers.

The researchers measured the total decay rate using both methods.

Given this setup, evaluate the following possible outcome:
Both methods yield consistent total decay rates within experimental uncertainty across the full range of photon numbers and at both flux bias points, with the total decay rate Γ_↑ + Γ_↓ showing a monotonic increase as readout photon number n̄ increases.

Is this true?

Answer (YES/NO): NO